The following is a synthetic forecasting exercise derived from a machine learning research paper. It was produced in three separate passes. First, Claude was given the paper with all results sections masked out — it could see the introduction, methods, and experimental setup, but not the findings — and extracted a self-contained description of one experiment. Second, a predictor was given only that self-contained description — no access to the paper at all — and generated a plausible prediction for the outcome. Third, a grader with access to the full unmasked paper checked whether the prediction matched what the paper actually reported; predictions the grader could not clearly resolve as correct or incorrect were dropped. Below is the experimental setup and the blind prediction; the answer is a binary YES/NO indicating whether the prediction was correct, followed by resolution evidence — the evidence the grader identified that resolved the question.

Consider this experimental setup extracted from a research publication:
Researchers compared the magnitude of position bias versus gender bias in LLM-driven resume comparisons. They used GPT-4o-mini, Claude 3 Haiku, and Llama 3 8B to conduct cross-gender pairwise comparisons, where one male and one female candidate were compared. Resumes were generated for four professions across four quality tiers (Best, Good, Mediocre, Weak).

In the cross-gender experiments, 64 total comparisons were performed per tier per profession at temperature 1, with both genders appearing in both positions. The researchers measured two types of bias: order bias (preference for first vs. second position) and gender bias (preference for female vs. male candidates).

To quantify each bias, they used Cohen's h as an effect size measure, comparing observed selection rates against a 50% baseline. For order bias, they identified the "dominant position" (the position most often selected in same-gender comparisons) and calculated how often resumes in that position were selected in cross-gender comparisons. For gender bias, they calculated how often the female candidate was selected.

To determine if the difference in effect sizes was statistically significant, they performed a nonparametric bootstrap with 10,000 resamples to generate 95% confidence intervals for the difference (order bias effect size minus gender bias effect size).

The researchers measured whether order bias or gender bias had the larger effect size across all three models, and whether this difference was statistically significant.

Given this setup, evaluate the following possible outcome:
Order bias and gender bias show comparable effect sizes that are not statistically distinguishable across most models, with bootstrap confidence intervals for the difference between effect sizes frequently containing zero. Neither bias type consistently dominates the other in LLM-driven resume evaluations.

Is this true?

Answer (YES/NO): NO